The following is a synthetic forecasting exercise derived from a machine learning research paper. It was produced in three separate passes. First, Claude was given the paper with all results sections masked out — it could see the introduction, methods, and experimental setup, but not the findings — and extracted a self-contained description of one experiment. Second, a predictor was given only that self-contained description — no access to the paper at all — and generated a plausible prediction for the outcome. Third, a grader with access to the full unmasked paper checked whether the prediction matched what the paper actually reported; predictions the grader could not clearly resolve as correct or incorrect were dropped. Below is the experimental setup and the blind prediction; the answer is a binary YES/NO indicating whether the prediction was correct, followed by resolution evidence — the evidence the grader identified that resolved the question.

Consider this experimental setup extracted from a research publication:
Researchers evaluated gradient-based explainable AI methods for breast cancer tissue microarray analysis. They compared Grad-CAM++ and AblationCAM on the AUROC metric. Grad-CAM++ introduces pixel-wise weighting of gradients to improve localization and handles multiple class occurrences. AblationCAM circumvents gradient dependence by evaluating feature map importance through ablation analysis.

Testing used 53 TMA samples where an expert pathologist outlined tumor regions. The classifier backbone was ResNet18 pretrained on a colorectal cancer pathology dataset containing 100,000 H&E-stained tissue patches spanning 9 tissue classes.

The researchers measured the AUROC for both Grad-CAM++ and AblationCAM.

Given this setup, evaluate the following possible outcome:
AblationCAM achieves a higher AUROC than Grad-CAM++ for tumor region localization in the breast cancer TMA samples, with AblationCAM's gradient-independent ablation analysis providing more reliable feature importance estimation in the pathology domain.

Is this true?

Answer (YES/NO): NO